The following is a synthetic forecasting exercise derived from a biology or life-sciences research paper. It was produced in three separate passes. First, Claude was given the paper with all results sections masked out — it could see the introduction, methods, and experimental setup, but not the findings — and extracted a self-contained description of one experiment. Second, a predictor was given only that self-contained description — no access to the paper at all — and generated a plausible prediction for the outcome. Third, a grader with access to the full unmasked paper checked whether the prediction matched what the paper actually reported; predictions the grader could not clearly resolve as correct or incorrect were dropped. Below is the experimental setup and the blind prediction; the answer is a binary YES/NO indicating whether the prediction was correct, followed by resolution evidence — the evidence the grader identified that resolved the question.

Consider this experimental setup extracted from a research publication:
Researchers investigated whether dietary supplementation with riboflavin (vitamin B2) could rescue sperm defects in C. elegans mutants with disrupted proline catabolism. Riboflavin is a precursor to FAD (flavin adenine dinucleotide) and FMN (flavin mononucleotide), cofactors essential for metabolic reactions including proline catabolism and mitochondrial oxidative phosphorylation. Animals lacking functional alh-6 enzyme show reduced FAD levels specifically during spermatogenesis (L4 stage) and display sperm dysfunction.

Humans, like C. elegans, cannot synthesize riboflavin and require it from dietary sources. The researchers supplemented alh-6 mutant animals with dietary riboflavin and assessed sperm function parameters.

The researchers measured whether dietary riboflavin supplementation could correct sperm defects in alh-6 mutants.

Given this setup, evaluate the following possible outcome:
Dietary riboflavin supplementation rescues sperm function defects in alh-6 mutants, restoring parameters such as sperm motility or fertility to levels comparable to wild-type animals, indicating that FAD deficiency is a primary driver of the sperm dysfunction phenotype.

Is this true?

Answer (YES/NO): YES